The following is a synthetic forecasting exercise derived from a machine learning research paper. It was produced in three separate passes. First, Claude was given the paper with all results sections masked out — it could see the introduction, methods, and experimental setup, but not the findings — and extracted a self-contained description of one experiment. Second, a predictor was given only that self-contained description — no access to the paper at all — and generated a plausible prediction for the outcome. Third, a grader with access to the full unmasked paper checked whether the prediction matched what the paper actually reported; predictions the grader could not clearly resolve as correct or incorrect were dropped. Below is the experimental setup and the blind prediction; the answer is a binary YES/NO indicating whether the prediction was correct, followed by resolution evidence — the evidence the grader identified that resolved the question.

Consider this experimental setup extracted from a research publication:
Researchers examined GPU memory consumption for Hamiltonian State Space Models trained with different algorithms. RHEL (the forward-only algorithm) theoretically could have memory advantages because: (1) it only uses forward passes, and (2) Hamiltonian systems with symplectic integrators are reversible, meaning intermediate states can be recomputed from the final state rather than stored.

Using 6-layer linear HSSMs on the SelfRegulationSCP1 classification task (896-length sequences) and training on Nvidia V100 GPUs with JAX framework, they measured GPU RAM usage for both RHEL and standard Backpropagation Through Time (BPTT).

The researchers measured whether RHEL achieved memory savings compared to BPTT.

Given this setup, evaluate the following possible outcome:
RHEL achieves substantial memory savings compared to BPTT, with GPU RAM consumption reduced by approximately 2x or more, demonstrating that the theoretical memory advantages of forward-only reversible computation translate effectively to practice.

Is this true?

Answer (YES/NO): NO